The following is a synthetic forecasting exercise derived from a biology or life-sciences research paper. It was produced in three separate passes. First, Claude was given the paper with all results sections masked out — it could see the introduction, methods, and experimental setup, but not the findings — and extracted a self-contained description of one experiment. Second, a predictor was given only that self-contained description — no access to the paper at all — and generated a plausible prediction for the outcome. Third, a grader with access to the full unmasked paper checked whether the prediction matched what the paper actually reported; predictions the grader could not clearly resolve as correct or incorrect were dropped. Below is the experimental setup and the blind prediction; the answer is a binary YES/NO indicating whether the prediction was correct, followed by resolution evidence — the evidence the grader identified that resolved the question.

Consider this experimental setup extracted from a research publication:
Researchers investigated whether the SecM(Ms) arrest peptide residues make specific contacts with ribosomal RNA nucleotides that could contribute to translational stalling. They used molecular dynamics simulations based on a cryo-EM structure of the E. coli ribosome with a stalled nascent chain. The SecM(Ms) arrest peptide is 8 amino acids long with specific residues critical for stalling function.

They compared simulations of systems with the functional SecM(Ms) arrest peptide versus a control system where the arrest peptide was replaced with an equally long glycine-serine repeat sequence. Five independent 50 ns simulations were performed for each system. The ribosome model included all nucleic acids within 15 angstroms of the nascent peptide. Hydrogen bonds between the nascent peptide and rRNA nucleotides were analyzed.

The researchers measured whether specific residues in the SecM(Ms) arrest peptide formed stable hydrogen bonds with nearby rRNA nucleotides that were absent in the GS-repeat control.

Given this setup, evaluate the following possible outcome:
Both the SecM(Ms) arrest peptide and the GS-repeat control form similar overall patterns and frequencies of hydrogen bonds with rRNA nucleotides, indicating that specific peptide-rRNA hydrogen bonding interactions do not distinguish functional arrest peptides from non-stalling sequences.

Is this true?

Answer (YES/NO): NO